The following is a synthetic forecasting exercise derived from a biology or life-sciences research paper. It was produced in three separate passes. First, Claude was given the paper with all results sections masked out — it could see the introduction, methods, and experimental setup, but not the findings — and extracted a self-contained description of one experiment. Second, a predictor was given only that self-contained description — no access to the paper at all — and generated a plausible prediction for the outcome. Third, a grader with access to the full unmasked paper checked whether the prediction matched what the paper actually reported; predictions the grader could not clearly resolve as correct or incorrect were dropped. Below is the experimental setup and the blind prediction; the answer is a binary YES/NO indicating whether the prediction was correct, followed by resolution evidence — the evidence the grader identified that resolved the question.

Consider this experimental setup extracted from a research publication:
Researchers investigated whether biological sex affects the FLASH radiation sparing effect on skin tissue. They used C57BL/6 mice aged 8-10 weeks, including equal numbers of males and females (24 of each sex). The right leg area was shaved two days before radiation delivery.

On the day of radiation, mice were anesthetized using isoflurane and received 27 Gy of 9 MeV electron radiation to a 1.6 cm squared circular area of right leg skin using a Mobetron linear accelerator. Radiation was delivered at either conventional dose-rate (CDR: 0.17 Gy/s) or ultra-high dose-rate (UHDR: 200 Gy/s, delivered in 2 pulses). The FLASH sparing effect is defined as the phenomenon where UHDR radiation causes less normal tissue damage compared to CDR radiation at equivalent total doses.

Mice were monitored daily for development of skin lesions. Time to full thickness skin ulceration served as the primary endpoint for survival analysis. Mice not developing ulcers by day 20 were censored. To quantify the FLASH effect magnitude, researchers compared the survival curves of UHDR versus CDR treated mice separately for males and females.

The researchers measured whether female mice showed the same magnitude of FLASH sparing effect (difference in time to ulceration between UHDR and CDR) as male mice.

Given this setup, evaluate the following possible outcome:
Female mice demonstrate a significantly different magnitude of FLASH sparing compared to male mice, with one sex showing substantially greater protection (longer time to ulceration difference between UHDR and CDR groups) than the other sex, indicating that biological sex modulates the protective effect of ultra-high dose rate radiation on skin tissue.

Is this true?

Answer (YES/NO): YES